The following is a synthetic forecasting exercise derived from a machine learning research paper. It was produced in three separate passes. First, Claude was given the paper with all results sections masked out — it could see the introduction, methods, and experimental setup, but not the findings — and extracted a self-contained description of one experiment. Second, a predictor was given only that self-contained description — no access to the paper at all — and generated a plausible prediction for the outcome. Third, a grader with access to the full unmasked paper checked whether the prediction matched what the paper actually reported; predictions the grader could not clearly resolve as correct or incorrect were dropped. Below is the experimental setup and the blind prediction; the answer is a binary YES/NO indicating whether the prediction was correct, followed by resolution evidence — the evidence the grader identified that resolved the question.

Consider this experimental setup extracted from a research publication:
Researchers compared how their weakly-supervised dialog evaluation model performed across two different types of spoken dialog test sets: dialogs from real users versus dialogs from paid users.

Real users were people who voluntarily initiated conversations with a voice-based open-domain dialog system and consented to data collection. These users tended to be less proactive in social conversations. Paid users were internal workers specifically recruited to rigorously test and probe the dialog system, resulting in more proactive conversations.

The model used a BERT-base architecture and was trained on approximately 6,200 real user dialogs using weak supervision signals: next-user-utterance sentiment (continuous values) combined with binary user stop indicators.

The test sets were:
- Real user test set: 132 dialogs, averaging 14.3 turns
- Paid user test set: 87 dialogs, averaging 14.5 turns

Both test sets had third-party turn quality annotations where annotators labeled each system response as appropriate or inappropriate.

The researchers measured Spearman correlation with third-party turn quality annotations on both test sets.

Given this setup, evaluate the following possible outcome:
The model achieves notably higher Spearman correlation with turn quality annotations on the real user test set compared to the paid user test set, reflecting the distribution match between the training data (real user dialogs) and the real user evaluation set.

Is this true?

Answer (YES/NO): NO